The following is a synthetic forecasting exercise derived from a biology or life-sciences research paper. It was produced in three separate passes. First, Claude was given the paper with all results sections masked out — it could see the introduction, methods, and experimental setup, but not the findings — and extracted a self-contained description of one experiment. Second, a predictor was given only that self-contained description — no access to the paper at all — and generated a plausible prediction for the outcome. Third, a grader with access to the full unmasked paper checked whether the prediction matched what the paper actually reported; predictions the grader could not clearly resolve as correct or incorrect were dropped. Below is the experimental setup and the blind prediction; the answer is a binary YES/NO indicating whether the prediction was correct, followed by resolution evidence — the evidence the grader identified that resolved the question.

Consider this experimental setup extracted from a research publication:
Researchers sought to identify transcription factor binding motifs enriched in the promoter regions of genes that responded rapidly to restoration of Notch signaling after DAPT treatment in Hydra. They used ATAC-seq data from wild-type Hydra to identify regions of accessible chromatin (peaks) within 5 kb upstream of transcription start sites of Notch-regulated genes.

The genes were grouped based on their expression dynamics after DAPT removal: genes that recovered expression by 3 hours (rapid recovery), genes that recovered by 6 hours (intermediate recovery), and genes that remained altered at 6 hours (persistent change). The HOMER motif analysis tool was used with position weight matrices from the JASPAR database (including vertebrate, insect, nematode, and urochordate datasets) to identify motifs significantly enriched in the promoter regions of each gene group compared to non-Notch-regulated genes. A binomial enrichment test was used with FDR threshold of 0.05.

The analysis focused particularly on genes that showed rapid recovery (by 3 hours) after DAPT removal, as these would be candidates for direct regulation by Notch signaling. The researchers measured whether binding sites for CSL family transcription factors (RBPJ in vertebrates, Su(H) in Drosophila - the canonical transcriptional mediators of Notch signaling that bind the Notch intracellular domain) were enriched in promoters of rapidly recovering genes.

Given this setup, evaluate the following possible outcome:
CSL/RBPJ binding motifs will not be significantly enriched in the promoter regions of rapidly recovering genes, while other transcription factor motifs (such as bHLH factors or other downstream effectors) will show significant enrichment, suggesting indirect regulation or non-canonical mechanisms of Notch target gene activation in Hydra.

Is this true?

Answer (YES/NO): NO